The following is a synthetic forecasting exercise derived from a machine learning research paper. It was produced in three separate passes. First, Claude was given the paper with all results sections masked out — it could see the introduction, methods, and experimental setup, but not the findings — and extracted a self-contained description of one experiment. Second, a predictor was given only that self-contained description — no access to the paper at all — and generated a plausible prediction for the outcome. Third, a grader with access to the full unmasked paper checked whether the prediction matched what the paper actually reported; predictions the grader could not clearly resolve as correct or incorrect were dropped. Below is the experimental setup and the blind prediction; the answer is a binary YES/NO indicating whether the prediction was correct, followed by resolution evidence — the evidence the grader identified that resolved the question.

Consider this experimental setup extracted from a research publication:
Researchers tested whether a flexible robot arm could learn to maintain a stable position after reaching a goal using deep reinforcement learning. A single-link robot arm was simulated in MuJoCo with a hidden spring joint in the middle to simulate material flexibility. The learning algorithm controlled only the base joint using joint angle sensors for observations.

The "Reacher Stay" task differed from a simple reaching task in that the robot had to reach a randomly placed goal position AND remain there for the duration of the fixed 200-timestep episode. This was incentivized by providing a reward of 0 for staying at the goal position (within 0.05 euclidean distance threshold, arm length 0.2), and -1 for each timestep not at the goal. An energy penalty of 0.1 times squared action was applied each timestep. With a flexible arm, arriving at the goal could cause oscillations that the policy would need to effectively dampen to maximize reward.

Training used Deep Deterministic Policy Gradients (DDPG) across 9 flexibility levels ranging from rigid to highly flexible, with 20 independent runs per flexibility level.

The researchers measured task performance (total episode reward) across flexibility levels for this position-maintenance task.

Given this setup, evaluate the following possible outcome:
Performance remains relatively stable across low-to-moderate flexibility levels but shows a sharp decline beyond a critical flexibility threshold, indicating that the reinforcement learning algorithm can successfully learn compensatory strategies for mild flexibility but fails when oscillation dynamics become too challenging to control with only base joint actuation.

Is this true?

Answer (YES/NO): NO